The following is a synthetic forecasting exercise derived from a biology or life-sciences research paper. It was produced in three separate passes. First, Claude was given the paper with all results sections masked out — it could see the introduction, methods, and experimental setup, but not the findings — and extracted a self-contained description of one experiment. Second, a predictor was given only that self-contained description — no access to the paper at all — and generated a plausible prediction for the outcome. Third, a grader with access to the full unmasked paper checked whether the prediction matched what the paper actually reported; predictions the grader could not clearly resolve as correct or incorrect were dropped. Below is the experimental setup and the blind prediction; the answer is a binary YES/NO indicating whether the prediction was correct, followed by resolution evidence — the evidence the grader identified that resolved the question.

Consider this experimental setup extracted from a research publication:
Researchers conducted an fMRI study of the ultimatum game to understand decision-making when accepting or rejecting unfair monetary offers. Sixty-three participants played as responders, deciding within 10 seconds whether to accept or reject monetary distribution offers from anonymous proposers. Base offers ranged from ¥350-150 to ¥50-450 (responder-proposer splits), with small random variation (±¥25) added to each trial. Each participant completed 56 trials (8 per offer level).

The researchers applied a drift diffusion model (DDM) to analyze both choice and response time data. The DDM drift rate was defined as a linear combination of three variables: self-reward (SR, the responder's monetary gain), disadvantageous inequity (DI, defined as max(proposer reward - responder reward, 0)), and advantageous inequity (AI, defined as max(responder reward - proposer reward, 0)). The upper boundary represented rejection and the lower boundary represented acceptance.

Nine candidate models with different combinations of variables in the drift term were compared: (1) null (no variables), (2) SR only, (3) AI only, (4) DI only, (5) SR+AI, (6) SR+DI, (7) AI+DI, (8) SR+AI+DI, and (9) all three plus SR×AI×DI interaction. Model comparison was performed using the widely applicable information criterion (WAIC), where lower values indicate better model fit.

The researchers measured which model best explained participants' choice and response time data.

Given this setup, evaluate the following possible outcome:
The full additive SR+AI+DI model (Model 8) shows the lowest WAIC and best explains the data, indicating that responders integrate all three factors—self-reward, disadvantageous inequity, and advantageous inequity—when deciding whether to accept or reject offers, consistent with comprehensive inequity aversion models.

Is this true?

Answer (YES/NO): YES